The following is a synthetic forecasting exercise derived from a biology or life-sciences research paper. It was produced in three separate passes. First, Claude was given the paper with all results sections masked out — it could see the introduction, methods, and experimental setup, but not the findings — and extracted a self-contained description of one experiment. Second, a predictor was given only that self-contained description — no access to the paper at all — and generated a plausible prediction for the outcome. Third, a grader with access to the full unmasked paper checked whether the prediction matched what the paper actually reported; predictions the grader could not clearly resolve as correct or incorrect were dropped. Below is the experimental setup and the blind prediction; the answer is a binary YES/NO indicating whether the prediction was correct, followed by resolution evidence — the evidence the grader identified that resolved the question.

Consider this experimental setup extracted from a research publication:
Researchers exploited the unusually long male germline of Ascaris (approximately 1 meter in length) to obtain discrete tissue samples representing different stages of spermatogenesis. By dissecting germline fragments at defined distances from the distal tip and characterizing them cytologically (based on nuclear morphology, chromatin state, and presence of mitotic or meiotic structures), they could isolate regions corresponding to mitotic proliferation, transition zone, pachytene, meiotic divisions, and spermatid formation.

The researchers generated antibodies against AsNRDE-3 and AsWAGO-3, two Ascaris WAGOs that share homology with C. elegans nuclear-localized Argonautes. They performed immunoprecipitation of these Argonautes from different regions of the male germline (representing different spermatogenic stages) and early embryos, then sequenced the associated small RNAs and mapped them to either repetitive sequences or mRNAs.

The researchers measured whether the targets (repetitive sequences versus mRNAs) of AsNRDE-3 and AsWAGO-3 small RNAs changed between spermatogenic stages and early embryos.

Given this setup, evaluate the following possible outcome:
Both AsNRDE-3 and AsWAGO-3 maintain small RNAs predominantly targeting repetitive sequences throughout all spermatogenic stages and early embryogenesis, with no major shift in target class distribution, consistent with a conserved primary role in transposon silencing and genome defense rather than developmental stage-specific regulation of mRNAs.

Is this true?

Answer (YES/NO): NO